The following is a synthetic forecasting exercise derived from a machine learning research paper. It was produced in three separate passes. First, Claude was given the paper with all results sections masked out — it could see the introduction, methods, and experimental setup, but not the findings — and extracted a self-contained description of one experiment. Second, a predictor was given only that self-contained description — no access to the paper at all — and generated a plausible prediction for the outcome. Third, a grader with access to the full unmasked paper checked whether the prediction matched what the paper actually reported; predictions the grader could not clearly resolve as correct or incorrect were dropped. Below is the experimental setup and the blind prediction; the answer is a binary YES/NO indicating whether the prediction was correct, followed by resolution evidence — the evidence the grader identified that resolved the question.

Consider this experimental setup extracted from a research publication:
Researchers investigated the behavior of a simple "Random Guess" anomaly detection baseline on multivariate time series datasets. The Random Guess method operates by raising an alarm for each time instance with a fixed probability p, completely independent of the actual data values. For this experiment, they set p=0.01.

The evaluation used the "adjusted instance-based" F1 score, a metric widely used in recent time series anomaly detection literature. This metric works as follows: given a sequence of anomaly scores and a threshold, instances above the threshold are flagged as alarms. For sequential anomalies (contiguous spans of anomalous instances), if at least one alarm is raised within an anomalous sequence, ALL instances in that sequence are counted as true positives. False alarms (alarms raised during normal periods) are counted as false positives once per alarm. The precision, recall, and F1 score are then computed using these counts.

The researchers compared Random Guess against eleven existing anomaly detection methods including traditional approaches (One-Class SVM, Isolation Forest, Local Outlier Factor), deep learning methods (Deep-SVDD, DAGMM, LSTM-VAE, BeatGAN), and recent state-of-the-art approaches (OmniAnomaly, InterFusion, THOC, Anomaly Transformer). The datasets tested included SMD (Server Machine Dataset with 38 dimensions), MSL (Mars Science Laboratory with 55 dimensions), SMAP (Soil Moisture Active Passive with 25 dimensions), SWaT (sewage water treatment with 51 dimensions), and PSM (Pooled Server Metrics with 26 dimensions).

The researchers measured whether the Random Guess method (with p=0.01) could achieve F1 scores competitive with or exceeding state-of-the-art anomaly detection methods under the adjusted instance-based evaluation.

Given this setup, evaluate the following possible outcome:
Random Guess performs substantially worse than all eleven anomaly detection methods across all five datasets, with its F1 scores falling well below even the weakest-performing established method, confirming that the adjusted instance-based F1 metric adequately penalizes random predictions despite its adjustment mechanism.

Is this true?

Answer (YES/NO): NO